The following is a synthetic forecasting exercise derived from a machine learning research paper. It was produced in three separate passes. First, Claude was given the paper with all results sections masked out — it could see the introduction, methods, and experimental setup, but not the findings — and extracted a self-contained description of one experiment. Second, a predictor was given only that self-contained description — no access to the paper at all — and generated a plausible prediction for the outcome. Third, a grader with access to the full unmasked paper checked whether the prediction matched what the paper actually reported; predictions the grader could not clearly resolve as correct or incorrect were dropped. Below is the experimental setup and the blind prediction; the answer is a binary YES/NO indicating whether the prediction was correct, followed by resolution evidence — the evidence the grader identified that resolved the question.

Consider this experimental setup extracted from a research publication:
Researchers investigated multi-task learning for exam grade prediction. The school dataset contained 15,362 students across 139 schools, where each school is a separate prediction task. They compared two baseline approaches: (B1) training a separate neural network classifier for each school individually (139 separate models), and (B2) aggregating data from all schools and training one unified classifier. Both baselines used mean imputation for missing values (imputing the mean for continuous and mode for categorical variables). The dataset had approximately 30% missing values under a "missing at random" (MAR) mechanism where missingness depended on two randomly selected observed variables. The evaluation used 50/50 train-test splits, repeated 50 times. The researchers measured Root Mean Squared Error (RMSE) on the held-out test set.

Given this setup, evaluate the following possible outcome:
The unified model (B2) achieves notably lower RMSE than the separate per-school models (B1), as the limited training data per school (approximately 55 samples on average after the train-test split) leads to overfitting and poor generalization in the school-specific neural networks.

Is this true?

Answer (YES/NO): NO